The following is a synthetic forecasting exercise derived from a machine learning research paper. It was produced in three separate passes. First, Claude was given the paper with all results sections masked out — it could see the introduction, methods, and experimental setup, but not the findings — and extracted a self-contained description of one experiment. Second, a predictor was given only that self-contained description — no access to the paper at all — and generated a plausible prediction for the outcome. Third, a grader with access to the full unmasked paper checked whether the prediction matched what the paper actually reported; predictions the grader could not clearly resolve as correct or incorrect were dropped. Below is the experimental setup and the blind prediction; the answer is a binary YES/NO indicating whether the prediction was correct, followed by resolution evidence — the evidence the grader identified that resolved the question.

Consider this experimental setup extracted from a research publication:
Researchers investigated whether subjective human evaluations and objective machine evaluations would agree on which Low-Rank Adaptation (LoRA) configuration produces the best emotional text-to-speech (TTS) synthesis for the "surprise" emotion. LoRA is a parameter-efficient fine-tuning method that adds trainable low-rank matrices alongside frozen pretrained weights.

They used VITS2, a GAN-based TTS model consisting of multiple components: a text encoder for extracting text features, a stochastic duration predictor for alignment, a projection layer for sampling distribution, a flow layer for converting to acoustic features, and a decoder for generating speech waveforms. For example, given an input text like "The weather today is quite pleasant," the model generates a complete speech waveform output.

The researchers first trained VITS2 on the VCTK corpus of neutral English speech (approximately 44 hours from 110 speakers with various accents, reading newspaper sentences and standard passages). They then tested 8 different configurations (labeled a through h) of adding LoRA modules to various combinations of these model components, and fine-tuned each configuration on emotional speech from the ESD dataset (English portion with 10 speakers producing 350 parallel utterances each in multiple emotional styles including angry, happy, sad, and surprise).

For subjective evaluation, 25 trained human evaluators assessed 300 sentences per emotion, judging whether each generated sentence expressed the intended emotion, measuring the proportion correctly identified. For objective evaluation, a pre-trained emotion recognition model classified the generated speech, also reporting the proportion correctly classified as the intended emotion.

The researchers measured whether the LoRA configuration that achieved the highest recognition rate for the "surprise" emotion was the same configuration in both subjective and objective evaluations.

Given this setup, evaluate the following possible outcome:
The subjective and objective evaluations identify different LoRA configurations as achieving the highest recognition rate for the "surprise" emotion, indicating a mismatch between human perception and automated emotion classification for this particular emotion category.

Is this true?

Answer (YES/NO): YES